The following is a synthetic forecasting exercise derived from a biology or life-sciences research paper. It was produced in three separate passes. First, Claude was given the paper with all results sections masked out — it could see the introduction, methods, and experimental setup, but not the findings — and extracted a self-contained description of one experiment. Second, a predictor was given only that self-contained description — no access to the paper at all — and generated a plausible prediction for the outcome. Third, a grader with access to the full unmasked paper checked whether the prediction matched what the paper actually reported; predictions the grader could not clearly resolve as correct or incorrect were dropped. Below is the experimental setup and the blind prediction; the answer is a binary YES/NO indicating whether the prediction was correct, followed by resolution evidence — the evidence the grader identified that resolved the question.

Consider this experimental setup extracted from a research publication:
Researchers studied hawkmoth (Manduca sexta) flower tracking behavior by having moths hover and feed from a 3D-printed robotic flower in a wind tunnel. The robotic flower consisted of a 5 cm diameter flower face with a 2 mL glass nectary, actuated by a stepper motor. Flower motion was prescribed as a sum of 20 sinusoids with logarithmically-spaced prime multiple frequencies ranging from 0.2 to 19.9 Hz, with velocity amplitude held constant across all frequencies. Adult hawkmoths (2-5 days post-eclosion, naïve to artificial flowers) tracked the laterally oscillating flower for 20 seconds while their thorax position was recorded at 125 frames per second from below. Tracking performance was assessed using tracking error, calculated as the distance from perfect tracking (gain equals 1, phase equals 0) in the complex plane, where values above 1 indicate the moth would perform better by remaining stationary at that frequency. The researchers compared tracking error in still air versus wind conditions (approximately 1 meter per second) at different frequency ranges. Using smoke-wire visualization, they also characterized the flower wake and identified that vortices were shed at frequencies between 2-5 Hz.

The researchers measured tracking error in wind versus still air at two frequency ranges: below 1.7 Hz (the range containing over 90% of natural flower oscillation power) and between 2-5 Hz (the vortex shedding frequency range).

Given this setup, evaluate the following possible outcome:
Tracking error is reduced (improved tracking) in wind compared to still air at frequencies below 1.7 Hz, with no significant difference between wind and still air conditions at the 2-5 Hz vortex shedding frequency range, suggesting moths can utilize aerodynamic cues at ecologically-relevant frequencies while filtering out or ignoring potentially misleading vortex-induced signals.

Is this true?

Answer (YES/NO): NO